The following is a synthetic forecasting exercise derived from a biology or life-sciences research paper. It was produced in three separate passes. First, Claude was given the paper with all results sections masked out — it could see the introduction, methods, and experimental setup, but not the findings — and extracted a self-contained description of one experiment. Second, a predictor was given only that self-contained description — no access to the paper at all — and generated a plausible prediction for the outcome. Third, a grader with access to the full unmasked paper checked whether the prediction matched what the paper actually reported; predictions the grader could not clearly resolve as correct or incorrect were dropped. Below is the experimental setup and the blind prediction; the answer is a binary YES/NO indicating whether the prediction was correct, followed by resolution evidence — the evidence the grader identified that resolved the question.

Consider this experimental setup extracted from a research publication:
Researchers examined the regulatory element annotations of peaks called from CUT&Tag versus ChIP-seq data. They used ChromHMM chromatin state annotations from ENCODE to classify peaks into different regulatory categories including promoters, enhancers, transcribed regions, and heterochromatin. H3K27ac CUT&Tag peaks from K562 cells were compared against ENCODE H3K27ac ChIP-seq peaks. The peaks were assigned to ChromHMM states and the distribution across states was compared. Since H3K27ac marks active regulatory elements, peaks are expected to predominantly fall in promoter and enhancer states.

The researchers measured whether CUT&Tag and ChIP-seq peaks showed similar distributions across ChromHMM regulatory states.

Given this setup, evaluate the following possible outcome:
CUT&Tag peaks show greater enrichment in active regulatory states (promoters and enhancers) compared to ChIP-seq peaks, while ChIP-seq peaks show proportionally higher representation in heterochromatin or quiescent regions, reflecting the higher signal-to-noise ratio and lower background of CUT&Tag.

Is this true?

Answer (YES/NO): NO